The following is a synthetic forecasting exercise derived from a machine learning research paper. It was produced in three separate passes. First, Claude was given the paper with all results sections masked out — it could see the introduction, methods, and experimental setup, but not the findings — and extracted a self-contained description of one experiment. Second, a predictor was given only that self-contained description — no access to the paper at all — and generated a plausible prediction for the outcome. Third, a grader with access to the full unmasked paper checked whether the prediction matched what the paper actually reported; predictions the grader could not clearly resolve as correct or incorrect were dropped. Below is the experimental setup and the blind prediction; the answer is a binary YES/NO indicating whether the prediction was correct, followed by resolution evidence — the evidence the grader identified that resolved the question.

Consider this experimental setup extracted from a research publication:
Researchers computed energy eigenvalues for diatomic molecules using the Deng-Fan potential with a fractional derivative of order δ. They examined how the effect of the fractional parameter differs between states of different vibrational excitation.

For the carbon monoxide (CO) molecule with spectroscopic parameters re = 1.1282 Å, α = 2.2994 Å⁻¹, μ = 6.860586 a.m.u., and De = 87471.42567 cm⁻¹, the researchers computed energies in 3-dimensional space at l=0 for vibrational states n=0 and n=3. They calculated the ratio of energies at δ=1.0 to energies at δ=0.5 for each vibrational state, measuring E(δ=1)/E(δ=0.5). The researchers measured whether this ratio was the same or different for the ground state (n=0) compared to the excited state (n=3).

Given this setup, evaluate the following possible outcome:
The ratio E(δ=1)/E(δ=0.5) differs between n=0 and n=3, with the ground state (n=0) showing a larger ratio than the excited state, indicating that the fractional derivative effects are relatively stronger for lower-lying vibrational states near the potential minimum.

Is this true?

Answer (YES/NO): YES